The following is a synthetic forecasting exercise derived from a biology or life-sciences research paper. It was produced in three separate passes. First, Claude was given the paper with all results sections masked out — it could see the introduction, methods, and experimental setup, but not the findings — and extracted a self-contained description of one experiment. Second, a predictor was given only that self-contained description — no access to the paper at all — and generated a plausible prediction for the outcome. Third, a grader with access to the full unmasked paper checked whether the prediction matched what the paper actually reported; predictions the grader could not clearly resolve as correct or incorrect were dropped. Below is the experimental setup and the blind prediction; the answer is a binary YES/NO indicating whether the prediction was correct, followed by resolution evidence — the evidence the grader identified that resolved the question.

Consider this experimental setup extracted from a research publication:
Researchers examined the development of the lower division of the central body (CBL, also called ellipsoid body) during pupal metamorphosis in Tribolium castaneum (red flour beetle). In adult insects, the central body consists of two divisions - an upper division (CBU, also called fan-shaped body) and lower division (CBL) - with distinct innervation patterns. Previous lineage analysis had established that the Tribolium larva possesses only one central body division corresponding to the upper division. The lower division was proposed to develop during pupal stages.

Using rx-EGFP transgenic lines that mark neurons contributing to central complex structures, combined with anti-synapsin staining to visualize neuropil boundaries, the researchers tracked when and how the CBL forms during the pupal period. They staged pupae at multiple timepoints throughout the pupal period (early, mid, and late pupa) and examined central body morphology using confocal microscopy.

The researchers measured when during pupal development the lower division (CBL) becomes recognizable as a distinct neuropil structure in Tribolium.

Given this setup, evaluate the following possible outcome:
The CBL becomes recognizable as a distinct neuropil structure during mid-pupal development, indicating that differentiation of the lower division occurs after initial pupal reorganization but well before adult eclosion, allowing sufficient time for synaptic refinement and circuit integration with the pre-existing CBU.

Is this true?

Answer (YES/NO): NO